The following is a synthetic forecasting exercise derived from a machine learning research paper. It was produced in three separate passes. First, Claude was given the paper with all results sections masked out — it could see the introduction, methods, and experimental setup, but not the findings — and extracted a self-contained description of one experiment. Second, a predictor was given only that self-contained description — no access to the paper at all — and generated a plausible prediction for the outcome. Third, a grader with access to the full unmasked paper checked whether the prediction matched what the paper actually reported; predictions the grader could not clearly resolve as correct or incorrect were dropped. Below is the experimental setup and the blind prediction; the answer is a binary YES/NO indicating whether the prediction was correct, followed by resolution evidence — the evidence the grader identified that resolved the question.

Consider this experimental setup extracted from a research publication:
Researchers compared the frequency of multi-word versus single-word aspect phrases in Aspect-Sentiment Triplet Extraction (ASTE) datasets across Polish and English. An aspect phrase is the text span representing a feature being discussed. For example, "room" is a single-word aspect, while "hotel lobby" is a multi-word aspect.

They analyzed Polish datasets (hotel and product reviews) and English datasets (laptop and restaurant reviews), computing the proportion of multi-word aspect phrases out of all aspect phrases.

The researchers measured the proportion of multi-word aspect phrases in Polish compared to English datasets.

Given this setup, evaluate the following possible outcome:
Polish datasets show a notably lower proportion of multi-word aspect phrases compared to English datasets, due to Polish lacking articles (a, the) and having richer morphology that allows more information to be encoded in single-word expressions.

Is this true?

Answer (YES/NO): YES